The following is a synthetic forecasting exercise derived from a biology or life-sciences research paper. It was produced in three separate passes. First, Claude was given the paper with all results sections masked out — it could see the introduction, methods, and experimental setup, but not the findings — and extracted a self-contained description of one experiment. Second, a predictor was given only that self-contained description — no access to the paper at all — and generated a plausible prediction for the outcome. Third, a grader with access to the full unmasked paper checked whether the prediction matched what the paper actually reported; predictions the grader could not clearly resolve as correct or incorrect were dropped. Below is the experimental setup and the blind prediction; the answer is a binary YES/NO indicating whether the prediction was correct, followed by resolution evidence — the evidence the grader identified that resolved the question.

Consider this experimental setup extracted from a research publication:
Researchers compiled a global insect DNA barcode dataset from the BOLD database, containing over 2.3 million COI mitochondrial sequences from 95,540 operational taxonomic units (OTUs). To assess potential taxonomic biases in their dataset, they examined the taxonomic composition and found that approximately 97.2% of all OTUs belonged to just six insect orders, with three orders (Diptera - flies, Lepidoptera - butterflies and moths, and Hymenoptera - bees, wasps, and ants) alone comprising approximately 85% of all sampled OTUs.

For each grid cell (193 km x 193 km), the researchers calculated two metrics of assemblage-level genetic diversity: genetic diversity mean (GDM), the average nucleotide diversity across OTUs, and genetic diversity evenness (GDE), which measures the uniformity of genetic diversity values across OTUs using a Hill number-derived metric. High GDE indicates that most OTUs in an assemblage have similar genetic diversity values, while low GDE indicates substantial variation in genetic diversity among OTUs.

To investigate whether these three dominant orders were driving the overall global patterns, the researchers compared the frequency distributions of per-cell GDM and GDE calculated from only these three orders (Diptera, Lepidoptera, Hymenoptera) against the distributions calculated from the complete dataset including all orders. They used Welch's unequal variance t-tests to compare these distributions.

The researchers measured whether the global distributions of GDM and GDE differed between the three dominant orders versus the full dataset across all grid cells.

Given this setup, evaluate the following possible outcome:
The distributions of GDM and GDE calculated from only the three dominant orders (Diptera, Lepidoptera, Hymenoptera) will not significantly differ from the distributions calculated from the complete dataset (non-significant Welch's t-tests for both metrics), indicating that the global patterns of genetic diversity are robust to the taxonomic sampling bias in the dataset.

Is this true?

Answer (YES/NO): NO